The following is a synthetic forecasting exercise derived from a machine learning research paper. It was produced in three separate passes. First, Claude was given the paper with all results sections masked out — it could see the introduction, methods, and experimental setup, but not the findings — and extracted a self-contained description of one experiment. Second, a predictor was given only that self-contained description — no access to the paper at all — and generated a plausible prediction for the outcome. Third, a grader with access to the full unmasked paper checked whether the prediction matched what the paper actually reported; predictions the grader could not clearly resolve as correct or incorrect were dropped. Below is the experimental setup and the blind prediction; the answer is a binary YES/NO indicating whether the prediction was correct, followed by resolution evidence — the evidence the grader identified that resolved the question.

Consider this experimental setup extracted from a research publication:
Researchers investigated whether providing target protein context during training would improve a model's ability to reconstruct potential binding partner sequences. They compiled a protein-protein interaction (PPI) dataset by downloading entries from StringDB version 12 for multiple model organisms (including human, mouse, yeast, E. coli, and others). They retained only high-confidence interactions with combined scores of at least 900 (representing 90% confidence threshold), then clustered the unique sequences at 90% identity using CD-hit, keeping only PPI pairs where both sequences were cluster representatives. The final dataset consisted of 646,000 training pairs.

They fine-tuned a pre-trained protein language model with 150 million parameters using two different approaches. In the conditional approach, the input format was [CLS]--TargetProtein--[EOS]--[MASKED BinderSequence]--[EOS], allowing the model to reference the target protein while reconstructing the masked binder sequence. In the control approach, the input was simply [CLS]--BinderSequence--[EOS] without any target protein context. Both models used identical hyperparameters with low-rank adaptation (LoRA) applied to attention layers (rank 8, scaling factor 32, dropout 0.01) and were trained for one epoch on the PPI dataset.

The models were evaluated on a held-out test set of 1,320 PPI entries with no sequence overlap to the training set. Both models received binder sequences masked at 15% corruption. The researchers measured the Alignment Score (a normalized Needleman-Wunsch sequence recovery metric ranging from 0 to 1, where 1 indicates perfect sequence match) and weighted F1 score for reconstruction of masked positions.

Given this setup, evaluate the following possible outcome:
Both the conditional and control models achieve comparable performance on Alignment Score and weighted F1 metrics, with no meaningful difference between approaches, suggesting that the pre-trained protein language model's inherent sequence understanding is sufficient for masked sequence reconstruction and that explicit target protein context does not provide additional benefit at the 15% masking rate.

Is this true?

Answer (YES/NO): NO